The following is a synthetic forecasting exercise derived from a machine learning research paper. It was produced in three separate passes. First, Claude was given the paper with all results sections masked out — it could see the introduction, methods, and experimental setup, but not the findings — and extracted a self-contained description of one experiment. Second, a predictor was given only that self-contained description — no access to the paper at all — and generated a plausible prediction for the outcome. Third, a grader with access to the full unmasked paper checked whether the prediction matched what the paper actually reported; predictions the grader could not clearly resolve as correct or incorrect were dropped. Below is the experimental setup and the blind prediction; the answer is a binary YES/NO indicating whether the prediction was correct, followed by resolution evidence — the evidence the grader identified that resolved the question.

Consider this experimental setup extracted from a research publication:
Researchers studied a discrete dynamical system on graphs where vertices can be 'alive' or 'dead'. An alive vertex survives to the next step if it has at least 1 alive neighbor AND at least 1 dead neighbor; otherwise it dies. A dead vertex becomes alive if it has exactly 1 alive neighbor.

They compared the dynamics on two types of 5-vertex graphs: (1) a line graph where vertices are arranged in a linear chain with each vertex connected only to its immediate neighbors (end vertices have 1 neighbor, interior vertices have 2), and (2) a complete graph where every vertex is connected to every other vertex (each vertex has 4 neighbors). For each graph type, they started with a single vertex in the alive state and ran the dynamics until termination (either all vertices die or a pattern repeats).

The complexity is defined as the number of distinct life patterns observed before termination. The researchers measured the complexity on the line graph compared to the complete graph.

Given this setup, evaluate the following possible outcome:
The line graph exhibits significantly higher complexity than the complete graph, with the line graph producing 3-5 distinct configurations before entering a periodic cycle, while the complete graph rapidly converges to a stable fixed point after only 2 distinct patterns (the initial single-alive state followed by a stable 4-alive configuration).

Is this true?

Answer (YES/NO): YES